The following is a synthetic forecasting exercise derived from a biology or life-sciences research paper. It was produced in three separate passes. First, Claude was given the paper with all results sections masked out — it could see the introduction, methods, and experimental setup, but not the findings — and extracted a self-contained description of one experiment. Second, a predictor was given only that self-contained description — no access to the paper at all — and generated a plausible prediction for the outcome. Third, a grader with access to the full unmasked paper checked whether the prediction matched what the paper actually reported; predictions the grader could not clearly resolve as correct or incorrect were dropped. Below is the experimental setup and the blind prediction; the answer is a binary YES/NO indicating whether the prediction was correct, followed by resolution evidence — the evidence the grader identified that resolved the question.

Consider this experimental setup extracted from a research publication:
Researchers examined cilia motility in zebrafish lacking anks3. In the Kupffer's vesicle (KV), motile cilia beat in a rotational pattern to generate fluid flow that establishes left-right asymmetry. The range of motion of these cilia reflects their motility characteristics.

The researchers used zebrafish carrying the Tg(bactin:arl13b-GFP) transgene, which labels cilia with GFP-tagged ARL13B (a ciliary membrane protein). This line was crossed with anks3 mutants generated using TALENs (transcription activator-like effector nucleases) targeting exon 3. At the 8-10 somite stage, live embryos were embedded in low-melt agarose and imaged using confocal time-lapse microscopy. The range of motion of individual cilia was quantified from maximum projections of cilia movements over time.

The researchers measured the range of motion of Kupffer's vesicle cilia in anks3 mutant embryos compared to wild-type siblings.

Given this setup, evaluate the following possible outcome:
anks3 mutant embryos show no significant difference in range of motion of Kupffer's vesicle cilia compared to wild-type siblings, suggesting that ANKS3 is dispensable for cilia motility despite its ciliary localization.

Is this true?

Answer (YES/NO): NO